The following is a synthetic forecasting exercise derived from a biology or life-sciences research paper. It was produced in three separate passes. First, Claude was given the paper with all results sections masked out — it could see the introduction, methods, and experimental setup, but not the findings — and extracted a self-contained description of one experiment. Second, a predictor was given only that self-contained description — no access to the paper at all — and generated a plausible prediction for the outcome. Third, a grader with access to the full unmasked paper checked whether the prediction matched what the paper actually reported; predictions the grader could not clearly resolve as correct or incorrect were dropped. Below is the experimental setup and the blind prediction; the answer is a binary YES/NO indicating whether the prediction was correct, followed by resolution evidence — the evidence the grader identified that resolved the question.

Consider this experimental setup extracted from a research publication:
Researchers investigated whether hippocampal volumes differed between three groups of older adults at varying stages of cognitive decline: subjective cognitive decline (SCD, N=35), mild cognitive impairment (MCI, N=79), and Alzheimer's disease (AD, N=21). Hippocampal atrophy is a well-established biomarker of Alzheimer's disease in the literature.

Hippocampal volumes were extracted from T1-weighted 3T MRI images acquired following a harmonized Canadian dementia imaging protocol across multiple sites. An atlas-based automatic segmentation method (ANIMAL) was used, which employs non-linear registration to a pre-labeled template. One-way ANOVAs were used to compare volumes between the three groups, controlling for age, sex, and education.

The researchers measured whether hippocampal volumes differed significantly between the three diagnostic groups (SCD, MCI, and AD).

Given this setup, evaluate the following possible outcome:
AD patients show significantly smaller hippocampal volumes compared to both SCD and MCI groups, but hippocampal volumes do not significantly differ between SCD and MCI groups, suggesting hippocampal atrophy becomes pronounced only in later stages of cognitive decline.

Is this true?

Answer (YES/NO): NO